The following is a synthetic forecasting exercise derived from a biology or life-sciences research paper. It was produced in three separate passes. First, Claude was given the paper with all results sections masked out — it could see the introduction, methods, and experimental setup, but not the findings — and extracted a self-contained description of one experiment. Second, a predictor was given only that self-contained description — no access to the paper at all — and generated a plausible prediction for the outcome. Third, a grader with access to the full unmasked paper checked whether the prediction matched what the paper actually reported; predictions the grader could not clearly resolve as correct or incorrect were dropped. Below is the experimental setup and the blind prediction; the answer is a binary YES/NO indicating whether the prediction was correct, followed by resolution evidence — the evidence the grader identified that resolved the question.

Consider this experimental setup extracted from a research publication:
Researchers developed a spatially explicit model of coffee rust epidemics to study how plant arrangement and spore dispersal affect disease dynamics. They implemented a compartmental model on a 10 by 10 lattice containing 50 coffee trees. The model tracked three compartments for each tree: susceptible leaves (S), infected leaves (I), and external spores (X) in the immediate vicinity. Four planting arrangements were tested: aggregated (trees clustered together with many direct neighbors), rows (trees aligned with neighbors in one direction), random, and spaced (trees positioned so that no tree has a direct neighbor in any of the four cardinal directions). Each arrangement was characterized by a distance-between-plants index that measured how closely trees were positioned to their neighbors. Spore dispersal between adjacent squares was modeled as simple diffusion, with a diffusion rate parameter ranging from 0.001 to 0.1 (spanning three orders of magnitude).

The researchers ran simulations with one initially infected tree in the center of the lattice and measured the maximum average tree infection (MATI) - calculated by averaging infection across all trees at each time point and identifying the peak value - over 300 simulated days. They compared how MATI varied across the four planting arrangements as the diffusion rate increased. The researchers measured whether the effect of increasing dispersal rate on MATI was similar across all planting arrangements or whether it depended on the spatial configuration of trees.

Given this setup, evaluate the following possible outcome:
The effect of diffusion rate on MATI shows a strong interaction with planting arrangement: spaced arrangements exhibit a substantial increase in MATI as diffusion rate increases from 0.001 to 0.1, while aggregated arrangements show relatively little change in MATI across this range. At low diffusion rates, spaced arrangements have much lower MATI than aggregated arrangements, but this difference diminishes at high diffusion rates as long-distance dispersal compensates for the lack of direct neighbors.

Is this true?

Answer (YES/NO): YES